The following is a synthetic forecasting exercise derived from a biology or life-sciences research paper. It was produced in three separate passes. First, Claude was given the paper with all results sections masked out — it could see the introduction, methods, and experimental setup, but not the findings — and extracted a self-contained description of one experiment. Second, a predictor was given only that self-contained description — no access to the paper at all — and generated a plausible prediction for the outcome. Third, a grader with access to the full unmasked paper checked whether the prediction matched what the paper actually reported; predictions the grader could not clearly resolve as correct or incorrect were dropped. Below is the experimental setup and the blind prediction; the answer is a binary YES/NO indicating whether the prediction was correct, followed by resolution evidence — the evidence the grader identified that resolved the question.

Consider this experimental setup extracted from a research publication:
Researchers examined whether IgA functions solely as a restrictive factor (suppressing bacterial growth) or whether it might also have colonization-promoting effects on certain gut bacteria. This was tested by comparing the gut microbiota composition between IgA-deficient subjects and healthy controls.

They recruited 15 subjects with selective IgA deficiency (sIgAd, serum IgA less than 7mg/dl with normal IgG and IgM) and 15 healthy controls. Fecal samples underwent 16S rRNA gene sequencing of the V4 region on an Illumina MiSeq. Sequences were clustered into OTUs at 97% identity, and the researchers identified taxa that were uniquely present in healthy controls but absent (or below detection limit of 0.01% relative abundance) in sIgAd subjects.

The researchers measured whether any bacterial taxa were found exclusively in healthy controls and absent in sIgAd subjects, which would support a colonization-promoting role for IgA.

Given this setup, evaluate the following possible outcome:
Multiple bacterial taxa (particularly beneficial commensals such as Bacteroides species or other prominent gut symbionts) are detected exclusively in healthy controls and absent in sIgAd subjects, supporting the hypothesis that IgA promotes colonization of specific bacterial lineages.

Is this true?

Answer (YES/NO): YES